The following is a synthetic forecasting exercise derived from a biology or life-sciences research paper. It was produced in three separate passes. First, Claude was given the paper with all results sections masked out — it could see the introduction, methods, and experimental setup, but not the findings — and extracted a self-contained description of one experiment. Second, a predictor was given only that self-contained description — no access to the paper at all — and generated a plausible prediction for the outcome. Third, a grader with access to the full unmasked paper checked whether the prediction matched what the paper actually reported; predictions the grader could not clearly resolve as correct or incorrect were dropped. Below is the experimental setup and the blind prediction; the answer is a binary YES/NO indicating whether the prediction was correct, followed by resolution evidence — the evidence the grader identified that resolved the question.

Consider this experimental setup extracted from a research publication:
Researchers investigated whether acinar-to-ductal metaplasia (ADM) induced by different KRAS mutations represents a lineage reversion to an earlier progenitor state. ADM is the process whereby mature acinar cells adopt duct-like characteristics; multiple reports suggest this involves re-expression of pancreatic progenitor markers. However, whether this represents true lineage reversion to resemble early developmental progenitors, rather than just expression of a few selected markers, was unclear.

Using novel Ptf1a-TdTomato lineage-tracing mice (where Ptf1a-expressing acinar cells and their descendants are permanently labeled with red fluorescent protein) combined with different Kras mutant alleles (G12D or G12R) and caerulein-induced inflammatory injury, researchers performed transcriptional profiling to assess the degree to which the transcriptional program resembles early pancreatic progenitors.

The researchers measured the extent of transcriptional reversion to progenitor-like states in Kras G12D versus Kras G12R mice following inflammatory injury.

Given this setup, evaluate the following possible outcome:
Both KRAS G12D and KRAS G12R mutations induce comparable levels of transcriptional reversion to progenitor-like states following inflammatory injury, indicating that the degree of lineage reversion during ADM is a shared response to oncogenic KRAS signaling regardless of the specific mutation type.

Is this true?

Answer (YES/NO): NO